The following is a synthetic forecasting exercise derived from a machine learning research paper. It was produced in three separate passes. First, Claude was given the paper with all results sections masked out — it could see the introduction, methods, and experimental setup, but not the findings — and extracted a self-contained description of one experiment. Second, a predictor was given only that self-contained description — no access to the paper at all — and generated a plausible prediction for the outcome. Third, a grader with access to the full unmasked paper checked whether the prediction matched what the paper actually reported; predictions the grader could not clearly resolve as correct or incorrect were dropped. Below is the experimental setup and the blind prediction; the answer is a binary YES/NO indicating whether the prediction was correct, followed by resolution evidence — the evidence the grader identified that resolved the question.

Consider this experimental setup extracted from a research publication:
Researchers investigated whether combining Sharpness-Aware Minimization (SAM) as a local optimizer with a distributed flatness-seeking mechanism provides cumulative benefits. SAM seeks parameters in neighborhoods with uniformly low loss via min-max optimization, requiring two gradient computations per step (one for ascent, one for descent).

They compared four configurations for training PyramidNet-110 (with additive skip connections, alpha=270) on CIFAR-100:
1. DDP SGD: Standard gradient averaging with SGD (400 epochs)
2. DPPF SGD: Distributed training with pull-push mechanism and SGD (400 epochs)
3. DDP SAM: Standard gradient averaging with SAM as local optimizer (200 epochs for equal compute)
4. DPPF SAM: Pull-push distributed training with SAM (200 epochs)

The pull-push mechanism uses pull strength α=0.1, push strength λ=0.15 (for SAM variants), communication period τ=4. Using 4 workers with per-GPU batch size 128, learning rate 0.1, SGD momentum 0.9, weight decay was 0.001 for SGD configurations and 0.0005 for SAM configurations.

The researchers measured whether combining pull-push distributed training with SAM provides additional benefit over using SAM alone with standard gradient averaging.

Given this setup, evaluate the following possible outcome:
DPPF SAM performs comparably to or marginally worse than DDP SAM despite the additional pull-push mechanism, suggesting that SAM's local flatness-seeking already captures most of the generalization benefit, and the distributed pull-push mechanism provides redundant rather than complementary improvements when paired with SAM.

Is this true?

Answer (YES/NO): NO